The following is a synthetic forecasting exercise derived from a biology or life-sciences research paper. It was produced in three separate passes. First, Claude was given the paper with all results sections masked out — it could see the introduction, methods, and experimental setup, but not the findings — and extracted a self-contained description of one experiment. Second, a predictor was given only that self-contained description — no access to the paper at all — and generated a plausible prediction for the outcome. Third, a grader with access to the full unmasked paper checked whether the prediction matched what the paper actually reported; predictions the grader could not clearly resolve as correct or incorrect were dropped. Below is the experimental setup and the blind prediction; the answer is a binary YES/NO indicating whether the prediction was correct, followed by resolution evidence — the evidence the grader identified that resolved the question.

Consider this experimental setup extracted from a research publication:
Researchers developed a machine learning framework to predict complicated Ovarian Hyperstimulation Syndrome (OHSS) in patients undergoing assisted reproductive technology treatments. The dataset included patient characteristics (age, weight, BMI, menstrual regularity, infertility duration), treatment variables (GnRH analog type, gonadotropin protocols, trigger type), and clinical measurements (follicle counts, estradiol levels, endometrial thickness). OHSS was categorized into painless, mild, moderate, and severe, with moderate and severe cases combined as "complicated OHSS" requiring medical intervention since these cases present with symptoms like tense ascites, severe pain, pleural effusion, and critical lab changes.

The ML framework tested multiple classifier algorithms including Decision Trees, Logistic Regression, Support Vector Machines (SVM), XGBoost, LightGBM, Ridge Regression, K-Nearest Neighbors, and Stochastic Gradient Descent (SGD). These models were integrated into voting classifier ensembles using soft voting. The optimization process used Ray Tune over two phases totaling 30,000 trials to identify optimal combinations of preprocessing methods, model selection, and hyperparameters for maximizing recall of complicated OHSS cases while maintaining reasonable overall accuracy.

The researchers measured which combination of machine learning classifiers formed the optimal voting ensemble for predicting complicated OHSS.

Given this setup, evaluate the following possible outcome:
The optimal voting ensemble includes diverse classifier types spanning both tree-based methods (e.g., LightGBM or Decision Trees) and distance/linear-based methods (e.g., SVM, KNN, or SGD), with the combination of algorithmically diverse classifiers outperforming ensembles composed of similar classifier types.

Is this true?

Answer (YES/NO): NO